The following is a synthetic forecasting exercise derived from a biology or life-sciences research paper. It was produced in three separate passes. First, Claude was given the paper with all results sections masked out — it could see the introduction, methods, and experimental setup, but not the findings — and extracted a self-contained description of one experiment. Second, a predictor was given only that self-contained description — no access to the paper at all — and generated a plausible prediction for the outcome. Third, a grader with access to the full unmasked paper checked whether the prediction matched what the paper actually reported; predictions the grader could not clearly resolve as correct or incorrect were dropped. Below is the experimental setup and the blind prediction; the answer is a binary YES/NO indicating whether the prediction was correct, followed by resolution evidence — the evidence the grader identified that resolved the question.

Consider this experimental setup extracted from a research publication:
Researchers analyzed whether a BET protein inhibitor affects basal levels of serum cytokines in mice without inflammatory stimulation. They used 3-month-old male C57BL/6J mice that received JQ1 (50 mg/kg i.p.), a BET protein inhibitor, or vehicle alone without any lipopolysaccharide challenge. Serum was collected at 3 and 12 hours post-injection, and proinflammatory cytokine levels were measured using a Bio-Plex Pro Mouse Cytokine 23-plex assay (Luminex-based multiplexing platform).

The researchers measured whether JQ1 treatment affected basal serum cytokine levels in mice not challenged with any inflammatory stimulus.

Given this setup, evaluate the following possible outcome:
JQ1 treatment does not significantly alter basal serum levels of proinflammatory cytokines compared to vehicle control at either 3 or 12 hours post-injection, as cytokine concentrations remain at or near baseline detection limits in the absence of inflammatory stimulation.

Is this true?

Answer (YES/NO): YES